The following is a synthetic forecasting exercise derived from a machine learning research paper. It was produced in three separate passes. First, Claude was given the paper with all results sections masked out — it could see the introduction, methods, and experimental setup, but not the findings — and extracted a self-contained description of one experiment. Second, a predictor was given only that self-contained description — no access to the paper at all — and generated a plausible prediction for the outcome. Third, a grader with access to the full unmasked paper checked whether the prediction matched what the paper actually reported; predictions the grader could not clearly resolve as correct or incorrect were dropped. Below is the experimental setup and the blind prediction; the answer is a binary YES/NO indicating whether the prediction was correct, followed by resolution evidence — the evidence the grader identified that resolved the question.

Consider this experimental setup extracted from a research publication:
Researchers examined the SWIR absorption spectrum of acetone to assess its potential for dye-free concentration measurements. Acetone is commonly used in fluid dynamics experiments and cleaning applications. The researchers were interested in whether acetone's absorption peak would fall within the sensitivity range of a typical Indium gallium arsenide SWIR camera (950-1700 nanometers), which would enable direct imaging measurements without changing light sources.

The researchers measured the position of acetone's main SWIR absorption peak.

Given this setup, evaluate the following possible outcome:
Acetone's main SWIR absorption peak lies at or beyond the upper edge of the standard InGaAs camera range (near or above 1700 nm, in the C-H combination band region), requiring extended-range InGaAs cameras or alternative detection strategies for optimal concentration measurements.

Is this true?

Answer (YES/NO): NO